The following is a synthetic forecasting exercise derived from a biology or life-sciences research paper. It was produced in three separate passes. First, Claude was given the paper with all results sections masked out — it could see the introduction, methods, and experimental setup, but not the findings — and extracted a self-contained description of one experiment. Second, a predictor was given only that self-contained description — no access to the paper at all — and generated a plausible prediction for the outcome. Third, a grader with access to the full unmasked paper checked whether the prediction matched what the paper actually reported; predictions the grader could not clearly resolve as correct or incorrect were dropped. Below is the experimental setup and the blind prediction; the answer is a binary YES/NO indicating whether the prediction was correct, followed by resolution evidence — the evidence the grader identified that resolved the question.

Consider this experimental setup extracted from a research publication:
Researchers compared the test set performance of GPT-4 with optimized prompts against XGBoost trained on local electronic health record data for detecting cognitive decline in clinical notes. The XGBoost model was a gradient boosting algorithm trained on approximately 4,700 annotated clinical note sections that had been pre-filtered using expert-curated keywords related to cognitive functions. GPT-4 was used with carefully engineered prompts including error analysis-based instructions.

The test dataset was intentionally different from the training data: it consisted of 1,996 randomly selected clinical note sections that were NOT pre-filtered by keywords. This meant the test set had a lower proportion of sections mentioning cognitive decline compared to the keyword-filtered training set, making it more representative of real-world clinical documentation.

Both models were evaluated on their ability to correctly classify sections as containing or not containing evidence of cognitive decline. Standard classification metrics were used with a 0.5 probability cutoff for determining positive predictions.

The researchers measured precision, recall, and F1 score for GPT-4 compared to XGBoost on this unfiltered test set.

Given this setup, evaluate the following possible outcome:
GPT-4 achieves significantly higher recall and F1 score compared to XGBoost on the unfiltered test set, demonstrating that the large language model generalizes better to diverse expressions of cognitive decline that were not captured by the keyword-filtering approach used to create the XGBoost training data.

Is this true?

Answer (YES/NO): NO